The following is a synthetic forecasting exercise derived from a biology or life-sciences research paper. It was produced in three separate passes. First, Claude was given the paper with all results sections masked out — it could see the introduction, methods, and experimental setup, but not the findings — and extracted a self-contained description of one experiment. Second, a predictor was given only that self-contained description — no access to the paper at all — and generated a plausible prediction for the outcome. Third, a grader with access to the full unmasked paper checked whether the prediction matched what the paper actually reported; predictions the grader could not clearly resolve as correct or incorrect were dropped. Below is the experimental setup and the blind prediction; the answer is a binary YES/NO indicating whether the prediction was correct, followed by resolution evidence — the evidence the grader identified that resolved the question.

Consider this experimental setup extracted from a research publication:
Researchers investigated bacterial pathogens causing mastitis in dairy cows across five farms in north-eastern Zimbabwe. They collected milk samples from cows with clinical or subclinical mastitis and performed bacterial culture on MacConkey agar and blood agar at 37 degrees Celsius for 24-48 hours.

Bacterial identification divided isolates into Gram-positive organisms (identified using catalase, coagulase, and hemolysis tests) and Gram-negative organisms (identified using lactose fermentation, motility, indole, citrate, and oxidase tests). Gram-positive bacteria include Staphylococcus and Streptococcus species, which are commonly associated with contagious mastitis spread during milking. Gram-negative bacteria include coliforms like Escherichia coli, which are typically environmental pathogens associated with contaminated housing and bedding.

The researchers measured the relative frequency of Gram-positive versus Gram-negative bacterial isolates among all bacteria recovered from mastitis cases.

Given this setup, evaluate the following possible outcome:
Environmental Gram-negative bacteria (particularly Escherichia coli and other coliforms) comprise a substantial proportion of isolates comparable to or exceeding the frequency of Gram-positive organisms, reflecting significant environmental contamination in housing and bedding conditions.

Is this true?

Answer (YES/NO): NO